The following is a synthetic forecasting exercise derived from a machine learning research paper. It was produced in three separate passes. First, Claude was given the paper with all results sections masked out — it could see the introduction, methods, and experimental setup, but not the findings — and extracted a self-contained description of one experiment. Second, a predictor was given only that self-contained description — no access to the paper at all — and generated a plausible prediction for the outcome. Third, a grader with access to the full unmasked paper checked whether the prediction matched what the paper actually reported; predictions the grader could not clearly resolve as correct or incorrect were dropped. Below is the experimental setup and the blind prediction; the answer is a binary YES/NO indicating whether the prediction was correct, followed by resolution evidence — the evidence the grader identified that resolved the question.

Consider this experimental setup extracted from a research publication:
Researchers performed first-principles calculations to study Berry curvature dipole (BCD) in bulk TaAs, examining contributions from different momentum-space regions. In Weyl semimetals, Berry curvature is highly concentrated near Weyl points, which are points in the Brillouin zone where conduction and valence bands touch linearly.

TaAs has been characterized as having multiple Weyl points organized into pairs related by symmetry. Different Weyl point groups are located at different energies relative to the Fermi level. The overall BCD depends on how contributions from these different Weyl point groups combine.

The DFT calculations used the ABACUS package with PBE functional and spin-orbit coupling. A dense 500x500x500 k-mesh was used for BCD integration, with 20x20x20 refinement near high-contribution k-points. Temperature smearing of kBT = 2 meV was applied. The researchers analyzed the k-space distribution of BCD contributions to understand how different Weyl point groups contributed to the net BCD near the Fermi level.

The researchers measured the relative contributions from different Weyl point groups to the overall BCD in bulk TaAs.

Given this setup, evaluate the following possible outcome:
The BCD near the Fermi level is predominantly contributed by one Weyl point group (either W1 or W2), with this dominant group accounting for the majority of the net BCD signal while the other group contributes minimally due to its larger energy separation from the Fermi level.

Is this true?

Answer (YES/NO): NO